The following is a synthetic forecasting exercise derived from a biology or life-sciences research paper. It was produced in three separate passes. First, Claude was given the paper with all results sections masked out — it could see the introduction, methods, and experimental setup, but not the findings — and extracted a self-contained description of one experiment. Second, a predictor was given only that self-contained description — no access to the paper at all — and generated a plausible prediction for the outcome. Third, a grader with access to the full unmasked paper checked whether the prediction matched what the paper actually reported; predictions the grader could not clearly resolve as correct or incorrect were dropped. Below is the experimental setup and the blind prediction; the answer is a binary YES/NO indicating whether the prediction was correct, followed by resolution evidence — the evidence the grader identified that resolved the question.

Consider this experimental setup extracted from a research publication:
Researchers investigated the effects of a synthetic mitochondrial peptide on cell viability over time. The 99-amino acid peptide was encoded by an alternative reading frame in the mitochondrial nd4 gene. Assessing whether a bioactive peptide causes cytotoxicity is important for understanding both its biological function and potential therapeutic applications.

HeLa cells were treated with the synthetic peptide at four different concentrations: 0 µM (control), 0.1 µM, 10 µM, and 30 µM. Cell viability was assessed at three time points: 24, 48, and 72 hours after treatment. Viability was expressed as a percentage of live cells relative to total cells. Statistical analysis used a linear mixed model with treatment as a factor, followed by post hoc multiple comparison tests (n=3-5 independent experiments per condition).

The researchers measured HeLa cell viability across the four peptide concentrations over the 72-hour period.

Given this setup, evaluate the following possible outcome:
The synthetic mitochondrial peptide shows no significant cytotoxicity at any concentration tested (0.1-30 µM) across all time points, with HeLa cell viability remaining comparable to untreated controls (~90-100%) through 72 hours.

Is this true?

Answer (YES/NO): YES